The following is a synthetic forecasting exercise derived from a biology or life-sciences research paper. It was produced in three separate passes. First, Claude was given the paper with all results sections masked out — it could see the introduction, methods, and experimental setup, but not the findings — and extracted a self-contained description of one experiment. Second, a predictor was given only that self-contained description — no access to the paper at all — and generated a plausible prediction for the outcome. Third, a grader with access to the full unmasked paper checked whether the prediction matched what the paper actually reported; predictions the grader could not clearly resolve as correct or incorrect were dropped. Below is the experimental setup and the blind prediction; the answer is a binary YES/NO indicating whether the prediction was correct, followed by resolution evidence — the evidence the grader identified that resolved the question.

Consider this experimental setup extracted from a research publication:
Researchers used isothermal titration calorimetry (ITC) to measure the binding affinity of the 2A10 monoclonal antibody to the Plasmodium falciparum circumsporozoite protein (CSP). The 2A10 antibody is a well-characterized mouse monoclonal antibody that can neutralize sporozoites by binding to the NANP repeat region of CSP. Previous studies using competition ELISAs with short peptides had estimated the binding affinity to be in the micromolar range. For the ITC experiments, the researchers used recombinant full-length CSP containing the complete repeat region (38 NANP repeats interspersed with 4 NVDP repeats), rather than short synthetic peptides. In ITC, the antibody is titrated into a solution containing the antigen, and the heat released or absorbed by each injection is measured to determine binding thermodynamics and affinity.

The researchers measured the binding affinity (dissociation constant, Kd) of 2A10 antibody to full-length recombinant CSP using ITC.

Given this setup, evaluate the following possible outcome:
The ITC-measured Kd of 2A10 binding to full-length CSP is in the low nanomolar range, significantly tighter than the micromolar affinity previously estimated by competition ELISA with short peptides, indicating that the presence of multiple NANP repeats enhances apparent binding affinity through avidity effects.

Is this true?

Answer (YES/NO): YES